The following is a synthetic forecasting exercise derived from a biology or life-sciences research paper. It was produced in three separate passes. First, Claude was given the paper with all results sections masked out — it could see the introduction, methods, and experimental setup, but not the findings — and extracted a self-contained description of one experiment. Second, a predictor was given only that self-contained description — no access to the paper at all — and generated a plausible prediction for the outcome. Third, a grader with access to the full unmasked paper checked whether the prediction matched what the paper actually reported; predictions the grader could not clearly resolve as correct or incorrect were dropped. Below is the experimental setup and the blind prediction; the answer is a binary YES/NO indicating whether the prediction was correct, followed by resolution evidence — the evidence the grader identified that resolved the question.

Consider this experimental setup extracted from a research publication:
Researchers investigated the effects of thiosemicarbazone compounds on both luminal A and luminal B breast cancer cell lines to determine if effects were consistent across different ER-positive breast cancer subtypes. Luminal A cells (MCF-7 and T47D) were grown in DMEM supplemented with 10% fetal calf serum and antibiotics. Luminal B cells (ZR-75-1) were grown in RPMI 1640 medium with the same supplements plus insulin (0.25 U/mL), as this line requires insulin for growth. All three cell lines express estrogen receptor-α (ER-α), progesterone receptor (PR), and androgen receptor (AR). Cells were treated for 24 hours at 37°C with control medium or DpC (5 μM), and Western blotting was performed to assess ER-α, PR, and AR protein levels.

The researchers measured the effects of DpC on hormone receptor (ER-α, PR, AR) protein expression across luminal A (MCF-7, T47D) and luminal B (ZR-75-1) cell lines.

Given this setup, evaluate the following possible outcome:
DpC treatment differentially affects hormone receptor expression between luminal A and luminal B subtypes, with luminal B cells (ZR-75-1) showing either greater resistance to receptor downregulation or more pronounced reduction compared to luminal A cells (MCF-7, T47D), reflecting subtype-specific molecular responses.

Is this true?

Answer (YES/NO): NO